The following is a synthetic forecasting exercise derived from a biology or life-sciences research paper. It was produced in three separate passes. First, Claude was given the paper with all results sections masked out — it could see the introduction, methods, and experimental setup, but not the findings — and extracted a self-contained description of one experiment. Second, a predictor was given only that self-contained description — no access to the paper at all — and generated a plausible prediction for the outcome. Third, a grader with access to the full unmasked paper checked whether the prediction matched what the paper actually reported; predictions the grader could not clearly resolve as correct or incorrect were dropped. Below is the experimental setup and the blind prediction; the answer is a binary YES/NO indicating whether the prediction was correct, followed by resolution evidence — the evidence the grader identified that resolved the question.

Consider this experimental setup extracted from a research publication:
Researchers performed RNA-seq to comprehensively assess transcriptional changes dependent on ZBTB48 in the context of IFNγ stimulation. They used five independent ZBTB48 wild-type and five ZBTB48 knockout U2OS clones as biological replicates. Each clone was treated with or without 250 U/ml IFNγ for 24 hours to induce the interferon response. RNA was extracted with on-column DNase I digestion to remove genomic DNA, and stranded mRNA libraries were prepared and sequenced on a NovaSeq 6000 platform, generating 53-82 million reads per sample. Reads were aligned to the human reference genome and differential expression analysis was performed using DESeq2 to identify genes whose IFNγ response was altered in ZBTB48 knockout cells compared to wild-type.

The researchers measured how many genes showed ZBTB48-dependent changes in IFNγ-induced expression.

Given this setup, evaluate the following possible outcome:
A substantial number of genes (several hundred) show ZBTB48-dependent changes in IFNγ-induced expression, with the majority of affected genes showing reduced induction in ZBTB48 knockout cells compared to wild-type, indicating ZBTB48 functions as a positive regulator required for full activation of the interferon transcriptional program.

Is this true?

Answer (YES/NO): NO